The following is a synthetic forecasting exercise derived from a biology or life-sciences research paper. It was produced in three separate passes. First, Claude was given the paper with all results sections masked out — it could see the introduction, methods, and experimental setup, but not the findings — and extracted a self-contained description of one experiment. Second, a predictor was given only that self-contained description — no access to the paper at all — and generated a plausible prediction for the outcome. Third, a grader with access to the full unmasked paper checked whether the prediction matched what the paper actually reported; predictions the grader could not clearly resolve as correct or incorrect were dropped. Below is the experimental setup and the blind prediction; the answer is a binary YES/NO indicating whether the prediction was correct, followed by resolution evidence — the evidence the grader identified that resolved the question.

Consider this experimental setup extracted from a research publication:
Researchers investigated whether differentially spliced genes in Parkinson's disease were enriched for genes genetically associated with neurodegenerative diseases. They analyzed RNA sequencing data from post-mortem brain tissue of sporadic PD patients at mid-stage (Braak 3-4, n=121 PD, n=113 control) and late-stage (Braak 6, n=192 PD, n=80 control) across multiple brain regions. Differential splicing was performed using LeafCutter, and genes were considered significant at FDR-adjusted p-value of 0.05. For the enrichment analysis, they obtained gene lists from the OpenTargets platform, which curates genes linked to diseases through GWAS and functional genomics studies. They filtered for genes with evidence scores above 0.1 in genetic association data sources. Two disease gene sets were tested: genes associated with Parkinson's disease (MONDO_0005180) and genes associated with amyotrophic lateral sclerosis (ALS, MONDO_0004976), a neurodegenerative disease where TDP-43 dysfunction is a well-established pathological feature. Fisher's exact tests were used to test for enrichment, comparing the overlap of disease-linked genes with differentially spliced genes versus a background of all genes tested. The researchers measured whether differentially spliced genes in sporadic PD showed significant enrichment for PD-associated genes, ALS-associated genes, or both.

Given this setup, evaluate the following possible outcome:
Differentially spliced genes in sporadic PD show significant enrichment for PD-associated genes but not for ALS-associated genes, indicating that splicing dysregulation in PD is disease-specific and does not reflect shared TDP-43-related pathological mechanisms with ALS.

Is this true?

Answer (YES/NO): NO